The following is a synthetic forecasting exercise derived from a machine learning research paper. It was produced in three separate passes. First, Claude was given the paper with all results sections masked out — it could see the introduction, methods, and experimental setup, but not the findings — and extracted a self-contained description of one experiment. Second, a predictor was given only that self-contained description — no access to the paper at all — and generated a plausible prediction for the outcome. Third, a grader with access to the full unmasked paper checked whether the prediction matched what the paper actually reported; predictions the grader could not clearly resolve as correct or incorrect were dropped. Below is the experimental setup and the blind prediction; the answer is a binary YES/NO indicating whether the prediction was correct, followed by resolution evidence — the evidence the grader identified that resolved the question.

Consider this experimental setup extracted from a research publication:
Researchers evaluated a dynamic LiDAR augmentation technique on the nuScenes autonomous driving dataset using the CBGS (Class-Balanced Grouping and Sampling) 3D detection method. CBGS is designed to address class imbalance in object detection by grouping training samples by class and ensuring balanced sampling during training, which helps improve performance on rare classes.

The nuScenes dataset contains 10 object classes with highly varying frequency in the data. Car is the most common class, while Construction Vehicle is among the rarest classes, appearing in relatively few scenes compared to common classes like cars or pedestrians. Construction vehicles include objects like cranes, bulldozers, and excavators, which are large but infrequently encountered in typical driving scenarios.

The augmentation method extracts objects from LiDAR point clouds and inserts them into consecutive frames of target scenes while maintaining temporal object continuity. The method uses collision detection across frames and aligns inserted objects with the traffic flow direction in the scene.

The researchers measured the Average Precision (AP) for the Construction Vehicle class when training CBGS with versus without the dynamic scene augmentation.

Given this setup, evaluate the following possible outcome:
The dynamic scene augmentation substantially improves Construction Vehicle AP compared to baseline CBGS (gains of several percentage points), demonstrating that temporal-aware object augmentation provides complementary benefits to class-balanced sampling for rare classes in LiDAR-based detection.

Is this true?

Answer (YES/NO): NO